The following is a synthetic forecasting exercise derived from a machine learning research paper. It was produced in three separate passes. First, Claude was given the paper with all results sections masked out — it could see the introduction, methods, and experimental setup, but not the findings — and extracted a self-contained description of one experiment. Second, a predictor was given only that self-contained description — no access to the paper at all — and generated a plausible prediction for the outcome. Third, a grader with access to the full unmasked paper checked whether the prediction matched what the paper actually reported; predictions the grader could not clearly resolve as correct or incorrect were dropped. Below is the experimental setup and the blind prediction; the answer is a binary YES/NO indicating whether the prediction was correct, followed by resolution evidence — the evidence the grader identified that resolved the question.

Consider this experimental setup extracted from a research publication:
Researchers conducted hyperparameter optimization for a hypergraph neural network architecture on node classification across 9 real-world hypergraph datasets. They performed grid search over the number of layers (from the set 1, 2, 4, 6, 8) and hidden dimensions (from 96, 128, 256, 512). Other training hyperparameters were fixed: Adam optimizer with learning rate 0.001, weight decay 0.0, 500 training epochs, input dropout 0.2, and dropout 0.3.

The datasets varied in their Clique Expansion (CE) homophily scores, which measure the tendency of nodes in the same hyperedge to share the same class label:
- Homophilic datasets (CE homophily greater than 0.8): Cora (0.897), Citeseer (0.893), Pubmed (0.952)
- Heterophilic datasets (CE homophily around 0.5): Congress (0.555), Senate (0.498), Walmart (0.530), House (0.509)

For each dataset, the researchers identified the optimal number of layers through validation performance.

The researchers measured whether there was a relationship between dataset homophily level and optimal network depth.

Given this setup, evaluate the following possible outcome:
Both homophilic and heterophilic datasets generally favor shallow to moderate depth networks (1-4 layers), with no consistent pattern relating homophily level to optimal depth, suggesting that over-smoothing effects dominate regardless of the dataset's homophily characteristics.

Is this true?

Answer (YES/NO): NO